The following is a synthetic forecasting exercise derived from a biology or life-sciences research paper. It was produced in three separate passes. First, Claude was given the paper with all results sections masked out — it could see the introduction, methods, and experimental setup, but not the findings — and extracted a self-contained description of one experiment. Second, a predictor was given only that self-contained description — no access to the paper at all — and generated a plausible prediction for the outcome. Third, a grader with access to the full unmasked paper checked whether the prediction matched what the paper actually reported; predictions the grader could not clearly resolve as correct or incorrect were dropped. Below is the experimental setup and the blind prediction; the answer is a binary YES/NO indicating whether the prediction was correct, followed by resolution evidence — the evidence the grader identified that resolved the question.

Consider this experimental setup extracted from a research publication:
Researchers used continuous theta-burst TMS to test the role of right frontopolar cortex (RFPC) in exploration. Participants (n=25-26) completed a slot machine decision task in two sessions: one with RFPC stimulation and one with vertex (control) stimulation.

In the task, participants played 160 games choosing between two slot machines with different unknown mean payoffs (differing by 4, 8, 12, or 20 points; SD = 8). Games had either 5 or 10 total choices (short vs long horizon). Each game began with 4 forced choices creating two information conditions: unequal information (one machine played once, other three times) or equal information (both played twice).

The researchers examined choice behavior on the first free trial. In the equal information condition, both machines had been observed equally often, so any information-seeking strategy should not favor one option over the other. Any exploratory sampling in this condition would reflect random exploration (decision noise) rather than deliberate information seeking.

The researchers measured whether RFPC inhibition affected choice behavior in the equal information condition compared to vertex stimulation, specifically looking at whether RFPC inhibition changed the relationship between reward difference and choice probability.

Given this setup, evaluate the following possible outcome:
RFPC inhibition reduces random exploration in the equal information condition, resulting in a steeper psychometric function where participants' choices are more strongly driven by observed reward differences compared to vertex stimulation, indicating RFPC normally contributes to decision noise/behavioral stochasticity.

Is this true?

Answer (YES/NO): NO